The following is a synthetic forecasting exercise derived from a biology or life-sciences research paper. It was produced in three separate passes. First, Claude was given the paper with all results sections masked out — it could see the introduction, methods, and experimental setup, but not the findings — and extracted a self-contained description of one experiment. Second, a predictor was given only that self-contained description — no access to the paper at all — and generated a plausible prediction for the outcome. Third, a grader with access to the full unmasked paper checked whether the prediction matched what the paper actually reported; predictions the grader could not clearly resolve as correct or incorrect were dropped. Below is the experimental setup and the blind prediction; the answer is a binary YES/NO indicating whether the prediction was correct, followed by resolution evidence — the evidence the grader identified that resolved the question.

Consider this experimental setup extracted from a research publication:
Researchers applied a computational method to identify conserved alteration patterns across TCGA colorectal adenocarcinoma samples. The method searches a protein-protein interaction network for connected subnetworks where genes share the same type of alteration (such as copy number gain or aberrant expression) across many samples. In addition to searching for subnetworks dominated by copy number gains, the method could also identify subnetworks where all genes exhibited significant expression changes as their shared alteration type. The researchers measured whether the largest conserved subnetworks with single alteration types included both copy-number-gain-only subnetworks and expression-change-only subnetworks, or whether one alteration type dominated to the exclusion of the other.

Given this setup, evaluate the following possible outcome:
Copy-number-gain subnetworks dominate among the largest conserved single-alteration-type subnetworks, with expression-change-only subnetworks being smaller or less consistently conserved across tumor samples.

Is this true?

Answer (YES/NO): NO